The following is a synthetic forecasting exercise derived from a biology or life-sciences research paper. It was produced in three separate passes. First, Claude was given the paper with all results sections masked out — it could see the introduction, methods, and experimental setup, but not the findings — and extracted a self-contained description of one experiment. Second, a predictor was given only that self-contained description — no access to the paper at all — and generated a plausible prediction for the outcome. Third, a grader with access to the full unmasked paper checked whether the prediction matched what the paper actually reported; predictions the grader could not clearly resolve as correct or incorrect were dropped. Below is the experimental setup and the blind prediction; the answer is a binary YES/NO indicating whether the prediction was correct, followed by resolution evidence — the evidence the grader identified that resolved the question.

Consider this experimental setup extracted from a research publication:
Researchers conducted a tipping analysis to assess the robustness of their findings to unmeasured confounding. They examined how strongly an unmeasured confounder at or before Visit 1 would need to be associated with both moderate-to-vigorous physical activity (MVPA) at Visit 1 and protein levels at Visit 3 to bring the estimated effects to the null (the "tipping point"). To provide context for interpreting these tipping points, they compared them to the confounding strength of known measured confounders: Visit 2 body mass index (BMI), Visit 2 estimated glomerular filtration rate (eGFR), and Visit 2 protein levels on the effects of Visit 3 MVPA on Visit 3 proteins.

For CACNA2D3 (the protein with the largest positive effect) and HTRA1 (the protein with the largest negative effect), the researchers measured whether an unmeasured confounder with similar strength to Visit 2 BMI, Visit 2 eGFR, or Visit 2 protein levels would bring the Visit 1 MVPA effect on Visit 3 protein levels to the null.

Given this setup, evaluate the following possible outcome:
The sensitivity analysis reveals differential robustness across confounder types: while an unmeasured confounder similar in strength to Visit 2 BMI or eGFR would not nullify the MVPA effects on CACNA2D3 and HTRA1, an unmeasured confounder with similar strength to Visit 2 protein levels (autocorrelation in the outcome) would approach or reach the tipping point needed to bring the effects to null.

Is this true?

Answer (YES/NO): YES